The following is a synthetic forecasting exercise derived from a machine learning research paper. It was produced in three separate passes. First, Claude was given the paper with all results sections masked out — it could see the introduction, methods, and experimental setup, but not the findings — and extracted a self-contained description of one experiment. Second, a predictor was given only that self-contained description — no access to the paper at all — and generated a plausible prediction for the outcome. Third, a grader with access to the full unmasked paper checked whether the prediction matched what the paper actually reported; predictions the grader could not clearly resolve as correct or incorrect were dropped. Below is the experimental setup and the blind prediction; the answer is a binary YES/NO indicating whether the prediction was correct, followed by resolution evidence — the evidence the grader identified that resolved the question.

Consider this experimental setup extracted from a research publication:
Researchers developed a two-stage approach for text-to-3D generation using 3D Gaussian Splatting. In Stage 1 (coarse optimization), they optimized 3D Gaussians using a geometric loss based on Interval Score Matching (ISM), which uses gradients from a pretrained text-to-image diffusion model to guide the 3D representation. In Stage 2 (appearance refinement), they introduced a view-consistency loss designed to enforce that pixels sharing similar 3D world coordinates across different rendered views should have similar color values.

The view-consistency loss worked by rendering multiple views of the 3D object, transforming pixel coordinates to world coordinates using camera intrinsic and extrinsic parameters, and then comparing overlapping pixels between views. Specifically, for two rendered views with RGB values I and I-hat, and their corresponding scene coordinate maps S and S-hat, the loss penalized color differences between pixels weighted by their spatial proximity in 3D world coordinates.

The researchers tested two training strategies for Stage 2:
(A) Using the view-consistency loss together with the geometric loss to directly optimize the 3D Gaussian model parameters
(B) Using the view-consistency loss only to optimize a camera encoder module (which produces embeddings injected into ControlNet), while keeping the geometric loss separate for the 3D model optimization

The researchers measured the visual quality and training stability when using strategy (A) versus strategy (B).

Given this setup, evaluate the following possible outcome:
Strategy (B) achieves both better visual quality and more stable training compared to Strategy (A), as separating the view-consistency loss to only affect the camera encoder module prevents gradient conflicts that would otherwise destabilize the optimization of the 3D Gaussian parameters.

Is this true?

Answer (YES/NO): YES